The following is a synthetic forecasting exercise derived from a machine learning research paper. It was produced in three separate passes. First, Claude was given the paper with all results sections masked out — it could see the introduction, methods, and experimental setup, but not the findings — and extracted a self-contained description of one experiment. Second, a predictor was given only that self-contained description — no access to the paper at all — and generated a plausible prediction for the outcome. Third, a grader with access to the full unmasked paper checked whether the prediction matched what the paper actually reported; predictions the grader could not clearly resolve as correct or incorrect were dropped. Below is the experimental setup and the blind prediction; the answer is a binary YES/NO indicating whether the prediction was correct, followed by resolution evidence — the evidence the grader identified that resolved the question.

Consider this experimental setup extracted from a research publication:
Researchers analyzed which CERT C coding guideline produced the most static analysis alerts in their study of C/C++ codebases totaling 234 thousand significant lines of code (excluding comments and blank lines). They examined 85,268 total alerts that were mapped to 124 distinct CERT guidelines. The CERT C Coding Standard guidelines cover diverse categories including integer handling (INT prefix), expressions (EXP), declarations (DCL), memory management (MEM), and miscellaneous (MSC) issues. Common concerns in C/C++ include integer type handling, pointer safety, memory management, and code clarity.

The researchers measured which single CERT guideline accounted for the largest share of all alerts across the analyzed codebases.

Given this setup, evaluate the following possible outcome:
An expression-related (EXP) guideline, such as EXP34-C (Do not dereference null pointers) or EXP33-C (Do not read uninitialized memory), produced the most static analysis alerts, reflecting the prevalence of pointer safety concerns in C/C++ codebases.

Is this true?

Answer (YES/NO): NO